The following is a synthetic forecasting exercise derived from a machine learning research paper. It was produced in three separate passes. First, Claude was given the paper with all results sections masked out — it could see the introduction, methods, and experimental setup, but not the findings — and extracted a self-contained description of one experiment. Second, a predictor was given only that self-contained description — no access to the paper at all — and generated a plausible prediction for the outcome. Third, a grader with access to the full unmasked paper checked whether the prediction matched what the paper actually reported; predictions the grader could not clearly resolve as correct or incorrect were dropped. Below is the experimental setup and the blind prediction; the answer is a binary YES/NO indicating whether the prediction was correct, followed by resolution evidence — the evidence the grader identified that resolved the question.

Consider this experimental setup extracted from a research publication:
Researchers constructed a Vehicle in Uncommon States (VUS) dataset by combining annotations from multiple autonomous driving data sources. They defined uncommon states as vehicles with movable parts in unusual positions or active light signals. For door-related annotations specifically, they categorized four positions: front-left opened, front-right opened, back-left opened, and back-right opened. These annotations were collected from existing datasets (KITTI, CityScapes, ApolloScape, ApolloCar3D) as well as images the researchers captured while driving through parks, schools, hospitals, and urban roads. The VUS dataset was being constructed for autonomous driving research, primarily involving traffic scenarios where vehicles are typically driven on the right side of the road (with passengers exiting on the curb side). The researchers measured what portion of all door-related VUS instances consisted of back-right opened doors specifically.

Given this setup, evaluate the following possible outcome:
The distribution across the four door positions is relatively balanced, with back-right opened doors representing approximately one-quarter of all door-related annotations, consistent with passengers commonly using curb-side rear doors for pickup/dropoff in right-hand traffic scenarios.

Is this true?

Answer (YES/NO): NO